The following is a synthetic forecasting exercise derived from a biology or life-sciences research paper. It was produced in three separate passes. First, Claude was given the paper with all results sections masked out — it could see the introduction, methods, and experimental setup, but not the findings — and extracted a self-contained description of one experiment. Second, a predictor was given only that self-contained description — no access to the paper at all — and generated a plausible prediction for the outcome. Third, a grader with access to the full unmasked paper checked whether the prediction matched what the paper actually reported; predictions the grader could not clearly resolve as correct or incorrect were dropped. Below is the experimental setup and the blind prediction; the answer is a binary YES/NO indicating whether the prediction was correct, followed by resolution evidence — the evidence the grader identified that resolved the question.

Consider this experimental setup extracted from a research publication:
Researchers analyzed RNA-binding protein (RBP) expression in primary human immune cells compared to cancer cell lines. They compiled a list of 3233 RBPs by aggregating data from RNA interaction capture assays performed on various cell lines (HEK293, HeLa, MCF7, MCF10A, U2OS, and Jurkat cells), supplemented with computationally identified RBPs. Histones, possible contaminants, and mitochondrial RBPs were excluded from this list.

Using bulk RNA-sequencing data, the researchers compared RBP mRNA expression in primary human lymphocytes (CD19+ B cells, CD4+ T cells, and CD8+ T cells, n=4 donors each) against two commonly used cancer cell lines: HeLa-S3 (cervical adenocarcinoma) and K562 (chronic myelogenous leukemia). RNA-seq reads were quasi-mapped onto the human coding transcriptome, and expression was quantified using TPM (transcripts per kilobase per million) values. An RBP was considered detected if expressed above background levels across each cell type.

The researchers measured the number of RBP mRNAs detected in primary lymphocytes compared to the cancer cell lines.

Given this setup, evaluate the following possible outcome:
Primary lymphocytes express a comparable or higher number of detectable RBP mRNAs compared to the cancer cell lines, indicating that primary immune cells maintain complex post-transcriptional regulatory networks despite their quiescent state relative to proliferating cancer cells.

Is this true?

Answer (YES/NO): YES